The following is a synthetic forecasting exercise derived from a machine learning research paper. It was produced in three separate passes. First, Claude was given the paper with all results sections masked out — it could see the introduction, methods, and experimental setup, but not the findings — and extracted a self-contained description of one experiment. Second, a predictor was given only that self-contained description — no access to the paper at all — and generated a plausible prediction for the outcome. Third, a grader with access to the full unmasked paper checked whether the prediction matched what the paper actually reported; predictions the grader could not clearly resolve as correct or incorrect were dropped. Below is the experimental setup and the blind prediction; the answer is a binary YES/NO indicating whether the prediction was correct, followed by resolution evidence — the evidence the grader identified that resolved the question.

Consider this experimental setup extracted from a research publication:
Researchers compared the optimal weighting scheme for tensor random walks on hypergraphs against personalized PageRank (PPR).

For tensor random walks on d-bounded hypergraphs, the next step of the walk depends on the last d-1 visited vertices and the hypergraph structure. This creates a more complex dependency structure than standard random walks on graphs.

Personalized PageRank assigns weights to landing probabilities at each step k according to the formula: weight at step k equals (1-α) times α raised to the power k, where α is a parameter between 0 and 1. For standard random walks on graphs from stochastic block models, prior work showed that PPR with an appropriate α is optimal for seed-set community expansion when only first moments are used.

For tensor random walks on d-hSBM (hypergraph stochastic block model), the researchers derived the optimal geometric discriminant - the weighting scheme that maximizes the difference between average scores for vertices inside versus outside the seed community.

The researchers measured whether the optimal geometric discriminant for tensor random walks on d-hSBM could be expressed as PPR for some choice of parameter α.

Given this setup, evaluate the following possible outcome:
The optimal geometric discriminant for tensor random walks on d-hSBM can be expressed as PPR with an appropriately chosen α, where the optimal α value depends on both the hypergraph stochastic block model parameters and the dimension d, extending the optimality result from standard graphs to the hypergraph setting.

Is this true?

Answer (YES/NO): NO